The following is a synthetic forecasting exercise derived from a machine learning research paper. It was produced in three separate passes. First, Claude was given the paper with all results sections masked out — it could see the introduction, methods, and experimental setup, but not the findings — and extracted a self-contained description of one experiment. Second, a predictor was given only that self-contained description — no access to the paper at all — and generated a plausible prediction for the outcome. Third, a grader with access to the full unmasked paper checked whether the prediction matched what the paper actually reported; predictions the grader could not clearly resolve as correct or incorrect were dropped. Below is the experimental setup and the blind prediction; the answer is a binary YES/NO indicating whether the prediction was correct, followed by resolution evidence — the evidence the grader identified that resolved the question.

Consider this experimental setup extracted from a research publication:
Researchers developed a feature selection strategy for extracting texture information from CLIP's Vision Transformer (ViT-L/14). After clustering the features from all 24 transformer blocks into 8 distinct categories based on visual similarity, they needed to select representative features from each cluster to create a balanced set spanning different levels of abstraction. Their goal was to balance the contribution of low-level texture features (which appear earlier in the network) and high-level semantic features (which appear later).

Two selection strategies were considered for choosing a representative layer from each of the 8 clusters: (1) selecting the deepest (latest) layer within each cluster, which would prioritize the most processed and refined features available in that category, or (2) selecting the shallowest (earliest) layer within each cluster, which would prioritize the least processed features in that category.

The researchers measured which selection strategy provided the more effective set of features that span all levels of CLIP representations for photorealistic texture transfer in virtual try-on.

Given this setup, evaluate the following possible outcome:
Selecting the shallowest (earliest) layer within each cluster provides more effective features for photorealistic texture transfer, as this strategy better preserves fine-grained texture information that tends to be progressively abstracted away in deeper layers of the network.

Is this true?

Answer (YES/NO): YES